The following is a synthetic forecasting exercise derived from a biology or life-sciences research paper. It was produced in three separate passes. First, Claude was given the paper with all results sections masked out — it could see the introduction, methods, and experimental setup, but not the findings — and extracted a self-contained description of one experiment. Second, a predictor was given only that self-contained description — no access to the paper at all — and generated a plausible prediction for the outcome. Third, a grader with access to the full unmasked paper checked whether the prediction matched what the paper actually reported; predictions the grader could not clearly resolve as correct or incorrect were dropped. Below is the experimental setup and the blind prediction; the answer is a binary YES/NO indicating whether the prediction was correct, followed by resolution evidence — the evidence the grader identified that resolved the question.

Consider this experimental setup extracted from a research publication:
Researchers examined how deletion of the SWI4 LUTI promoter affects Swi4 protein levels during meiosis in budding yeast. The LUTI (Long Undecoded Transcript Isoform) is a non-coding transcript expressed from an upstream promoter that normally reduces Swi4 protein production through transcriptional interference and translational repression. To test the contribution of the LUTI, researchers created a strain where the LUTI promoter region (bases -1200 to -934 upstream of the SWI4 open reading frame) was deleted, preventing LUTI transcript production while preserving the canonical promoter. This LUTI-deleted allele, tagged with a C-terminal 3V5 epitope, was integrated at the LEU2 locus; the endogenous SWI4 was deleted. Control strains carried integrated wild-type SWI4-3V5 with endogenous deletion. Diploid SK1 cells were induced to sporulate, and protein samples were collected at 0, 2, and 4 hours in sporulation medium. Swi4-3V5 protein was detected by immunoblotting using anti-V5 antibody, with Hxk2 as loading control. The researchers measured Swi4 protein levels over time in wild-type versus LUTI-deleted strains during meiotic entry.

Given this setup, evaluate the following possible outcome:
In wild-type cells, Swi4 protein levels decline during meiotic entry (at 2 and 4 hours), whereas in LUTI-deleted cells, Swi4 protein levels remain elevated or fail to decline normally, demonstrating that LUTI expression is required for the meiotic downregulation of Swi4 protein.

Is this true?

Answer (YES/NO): YES